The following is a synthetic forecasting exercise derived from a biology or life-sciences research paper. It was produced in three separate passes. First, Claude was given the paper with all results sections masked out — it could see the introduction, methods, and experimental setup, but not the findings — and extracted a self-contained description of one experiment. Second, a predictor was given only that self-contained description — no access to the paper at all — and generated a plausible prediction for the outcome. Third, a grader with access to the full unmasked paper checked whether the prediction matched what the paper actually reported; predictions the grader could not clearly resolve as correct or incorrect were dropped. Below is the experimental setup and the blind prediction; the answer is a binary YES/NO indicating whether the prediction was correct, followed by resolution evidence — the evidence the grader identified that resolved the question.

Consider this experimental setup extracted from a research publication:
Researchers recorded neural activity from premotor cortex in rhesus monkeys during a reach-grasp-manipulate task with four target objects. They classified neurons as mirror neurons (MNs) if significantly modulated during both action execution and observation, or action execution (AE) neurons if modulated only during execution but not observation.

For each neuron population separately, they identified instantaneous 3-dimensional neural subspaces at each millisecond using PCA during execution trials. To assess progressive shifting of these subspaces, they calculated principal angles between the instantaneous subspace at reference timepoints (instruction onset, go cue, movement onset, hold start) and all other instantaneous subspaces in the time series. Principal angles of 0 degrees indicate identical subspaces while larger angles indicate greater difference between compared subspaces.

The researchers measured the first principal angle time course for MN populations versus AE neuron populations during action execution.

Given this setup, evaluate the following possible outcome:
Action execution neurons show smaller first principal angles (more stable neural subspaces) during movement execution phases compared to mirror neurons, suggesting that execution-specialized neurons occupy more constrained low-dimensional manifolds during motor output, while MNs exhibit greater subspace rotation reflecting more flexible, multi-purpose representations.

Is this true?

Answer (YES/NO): NO